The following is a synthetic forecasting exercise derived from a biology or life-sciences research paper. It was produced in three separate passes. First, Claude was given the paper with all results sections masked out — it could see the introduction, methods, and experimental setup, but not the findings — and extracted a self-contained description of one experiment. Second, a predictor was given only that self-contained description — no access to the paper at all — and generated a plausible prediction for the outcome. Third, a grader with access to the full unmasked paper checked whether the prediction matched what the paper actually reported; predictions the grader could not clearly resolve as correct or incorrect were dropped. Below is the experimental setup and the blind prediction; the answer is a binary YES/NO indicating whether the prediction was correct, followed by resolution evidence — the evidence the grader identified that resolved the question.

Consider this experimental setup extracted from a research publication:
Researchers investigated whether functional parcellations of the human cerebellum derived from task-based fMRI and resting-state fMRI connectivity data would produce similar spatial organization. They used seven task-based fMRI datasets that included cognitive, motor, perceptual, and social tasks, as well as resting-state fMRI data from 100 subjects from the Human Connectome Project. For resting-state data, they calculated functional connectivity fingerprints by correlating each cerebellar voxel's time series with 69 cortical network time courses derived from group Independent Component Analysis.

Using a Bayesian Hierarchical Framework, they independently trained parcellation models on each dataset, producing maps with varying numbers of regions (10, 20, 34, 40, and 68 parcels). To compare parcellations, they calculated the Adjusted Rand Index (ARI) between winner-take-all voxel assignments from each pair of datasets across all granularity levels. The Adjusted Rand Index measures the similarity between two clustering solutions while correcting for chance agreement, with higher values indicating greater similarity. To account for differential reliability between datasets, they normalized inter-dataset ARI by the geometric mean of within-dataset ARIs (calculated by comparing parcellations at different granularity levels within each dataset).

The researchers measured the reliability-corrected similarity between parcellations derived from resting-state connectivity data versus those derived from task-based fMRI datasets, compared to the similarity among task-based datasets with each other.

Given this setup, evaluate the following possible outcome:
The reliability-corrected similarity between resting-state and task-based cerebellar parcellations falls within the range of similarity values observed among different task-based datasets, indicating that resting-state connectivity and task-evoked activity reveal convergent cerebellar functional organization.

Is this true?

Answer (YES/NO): NO